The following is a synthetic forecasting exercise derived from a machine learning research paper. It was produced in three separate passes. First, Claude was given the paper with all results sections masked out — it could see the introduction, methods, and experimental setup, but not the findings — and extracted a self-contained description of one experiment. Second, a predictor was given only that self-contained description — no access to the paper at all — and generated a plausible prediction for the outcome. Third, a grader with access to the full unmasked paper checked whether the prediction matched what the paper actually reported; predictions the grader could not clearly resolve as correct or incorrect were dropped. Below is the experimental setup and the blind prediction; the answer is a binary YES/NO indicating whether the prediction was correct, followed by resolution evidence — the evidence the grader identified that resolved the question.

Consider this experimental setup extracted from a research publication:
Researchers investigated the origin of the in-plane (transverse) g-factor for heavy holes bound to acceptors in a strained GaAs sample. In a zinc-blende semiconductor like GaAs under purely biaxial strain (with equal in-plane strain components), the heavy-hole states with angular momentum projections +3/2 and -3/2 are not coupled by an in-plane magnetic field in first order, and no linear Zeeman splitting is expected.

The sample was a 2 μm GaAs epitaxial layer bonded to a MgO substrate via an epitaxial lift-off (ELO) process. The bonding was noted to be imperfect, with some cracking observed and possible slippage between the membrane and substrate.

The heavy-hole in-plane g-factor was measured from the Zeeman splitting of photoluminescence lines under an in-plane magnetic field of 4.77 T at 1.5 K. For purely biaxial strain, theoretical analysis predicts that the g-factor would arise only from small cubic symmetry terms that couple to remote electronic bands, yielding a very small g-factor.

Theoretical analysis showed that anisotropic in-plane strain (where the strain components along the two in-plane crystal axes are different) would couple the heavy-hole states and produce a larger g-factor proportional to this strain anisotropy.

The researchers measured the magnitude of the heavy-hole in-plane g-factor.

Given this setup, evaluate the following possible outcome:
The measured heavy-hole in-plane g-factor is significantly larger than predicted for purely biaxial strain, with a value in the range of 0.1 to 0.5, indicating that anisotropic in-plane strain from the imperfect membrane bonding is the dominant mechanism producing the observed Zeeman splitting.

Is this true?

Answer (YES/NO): YES